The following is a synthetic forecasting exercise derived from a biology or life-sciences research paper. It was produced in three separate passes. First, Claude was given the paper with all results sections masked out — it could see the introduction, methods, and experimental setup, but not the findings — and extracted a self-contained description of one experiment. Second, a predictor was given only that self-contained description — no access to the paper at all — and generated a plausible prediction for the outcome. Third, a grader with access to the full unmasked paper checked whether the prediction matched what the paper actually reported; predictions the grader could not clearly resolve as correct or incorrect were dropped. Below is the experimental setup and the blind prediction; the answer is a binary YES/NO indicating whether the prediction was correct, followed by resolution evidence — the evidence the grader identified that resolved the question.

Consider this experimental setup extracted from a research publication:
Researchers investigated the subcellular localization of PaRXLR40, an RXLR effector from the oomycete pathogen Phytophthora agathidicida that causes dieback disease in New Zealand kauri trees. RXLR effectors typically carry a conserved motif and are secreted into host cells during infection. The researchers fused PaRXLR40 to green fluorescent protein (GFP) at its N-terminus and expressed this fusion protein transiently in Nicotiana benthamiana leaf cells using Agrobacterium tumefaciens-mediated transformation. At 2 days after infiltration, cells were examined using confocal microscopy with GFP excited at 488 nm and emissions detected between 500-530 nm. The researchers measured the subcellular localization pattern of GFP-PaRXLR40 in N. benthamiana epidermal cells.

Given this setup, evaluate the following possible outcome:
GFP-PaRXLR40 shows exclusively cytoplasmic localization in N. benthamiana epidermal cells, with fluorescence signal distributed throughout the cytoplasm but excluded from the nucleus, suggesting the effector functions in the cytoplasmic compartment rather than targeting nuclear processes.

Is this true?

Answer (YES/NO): NO